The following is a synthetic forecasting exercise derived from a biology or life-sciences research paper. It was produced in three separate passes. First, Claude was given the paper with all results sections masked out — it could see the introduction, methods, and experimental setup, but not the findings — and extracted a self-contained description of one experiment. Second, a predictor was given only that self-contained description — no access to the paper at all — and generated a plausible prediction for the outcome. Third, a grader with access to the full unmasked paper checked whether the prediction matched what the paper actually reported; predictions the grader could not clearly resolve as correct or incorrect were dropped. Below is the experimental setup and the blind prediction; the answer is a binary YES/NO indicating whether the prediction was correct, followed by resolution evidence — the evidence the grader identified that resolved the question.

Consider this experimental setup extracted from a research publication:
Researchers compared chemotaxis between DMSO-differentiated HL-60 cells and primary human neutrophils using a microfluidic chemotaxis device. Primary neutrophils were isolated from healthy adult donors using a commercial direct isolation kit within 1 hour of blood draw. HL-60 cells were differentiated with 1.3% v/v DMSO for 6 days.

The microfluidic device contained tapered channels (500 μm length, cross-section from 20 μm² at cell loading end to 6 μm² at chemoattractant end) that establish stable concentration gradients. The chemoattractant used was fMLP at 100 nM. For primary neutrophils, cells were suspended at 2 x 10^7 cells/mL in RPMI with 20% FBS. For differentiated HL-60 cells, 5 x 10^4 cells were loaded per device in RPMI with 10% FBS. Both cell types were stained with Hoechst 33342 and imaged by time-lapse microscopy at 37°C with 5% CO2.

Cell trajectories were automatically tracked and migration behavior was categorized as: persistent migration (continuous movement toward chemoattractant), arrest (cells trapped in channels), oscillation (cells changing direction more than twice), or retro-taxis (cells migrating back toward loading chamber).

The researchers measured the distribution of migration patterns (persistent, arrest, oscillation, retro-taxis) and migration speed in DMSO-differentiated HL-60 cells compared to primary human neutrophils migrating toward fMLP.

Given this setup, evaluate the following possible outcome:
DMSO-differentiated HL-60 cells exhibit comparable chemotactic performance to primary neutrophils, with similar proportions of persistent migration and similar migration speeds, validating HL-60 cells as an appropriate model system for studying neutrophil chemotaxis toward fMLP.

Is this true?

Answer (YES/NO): NO